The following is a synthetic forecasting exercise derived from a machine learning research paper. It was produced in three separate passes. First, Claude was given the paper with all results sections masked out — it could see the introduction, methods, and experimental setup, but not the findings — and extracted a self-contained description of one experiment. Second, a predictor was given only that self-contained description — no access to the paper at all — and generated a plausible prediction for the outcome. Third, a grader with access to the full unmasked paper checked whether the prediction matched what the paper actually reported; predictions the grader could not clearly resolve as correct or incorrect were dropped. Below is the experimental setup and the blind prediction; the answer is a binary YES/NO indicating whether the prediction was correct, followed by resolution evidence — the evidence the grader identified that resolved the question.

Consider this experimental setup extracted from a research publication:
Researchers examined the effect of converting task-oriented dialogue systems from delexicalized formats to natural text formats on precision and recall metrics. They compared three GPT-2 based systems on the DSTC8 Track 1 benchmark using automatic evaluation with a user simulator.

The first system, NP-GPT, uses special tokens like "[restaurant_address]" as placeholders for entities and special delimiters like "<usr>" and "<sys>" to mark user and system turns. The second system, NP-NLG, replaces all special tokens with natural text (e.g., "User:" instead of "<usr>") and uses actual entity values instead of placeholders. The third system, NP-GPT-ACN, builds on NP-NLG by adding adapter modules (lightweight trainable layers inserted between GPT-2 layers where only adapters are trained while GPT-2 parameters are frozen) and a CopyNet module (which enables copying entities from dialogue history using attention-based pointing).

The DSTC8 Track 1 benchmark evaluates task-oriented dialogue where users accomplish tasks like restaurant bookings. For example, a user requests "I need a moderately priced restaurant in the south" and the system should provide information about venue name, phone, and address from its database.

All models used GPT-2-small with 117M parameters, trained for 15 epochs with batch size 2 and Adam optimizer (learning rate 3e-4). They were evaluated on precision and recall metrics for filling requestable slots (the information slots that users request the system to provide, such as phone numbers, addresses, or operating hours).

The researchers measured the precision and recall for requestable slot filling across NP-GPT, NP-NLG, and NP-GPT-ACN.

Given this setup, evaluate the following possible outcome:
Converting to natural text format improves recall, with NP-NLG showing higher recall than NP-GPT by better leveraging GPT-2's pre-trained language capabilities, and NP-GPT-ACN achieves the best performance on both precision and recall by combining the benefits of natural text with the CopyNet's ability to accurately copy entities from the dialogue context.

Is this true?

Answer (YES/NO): NO